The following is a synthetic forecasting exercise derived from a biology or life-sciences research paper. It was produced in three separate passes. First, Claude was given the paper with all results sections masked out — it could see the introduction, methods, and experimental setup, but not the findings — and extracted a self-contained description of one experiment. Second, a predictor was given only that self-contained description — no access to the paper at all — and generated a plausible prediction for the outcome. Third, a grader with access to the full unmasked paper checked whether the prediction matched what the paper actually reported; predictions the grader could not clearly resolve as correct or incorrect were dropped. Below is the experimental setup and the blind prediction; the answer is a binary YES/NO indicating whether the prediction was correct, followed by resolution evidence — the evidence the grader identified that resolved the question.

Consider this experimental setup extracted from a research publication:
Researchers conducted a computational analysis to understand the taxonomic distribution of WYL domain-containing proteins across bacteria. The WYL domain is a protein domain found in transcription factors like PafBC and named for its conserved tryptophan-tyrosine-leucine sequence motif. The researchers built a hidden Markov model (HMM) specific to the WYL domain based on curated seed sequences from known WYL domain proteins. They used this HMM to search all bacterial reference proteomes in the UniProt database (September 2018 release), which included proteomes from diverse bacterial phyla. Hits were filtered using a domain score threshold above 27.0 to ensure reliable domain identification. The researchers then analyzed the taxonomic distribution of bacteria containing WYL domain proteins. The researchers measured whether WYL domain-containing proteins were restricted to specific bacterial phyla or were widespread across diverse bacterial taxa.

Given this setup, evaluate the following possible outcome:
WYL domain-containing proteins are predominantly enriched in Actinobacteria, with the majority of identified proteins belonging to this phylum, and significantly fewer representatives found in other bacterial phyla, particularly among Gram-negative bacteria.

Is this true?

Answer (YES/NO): NO